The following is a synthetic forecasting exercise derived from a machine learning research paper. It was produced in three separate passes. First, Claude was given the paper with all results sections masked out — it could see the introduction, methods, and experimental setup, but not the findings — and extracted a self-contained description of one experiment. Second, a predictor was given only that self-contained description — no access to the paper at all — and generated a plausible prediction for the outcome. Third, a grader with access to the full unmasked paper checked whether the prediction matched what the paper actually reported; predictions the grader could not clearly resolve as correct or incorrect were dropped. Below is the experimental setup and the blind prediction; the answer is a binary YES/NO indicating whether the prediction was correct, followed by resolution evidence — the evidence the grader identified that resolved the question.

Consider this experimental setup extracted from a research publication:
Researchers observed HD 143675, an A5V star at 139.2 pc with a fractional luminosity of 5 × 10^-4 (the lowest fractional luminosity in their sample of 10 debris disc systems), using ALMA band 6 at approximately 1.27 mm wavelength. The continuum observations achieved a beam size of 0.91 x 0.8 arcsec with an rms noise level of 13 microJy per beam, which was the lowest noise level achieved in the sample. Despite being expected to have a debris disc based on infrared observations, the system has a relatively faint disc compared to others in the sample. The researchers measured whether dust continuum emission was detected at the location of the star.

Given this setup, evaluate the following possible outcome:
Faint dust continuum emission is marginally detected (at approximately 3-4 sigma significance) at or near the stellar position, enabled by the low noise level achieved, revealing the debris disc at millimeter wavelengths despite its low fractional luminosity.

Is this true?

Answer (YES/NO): NO